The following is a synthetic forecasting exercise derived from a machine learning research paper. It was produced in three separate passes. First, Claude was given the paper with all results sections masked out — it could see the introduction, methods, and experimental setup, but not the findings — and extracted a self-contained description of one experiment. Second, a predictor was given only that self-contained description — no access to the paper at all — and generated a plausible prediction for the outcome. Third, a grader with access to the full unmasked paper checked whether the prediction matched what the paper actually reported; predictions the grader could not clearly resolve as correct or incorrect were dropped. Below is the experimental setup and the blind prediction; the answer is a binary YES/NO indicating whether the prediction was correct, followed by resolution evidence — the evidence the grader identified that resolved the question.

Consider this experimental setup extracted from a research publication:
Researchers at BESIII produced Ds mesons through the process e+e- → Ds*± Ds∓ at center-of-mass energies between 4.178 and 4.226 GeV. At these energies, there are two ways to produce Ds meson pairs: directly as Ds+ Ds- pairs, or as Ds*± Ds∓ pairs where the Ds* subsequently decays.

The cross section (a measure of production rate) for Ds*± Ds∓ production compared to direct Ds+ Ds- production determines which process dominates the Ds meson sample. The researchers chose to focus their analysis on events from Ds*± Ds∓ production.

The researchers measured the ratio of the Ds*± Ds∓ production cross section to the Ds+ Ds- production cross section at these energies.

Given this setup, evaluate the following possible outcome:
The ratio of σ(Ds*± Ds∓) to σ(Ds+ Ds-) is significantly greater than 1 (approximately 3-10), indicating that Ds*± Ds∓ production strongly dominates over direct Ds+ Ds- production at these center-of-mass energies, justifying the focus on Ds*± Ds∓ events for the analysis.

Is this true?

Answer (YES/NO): NO